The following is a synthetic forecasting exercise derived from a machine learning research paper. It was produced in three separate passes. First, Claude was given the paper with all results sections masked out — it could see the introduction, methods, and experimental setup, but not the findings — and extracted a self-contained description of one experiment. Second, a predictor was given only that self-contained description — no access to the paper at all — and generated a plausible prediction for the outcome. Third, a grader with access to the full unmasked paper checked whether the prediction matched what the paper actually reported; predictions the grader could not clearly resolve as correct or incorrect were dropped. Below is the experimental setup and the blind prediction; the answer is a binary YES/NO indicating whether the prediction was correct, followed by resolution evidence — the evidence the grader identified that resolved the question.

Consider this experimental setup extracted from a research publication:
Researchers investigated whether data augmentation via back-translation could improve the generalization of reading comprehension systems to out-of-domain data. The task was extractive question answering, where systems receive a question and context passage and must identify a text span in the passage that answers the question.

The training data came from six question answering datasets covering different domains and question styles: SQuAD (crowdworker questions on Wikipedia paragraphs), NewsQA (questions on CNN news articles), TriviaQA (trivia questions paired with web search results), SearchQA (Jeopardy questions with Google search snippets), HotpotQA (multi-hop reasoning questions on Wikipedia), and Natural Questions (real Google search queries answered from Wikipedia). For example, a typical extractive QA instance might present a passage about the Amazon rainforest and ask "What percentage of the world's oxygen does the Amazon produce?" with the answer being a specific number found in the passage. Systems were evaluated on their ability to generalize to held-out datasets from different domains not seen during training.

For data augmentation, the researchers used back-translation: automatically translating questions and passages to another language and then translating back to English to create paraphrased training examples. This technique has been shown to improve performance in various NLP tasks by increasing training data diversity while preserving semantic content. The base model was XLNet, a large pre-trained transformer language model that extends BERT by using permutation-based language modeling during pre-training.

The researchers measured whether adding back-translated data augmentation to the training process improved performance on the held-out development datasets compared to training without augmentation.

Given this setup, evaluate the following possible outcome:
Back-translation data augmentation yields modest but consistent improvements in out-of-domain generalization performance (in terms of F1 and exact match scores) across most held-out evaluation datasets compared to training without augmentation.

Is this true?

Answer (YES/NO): NO